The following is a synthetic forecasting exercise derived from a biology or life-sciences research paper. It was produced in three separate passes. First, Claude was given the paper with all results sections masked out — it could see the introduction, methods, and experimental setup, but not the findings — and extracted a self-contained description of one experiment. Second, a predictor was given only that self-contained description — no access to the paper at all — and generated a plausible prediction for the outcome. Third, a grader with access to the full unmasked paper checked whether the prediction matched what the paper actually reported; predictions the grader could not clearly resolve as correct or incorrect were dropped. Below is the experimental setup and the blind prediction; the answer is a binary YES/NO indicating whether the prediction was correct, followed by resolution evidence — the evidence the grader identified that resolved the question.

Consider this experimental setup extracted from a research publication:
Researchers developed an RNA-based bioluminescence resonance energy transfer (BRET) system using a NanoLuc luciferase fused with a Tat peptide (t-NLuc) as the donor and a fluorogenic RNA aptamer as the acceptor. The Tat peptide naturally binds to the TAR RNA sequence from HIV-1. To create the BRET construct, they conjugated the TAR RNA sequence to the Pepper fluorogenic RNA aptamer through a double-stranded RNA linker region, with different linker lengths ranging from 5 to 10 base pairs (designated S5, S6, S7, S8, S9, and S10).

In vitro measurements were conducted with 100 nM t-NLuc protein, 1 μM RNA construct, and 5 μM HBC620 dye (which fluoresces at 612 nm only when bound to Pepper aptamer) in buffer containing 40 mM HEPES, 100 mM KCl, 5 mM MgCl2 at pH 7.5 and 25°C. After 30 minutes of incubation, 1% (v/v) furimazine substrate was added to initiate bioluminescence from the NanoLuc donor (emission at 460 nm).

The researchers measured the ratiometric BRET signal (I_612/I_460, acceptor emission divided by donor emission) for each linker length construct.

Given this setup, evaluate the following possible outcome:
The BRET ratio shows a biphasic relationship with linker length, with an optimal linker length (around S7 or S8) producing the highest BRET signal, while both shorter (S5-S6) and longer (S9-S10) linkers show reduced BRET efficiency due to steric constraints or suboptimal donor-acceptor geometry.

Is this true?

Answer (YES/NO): NO